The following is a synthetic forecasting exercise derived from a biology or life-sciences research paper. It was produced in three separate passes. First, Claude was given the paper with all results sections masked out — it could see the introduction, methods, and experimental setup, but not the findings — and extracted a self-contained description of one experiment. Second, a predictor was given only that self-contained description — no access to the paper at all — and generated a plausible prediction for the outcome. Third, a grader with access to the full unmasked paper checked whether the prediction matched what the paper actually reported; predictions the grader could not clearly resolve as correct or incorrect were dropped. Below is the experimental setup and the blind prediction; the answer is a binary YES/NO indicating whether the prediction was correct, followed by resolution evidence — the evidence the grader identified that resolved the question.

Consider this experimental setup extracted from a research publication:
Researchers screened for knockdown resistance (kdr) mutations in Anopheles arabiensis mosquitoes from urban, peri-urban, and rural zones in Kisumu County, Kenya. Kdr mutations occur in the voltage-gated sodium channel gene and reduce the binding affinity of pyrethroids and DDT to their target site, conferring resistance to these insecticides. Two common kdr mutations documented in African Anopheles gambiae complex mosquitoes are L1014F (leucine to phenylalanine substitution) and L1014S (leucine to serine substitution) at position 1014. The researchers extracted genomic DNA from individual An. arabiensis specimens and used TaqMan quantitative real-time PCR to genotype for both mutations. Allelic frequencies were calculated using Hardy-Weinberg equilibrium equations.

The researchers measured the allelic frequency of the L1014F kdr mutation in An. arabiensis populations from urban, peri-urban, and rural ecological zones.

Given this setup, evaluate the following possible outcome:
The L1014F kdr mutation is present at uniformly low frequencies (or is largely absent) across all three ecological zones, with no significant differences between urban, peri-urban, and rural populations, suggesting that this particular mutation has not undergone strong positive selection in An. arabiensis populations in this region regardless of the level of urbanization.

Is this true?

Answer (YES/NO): NO